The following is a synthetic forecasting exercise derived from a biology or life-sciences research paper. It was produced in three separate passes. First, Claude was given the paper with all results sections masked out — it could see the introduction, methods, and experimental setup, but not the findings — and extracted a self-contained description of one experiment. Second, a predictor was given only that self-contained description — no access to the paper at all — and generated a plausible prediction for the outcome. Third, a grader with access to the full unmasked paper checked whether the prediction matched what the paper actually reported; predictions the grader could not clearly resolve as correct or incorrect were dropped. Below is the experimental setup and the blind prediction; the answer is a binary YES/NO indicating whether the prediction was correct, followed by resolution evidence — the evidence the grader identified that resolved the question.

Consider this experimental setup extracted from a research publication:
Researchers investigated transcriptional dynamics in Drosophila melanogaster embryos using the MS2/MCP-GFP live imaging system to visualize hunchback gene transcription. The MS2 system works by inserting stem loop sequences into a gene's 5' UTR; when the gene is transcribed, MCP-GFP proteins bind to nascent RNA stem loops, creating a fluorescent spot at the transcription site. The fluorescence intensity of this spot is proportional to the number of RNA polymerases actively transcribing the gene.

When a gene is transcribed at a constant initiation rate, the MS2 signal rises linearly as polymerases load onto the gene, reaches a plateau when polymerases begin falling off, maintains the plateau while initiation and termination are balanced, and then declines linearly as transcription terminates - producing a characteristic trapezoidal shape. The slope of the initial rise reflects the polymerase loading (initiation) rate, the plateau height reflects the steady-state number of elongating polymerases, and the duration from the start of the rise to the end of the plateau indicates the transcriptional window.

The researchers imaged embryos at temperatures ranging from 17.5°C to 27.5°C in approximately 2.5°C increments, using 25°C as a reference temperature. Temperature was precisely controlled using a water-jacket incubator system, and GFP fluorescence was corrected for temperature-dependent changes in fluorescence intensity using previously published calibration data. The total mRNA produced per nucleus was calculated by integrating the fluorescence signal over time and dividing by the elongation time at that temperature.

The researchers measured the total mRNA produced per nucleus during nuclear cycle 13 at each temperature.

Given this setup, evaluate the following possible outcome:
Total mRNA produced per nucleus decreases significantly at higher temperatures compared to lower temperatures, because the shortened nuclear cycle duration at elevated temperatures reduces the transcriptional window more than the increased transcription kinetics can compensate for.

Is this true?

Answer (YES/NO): NO